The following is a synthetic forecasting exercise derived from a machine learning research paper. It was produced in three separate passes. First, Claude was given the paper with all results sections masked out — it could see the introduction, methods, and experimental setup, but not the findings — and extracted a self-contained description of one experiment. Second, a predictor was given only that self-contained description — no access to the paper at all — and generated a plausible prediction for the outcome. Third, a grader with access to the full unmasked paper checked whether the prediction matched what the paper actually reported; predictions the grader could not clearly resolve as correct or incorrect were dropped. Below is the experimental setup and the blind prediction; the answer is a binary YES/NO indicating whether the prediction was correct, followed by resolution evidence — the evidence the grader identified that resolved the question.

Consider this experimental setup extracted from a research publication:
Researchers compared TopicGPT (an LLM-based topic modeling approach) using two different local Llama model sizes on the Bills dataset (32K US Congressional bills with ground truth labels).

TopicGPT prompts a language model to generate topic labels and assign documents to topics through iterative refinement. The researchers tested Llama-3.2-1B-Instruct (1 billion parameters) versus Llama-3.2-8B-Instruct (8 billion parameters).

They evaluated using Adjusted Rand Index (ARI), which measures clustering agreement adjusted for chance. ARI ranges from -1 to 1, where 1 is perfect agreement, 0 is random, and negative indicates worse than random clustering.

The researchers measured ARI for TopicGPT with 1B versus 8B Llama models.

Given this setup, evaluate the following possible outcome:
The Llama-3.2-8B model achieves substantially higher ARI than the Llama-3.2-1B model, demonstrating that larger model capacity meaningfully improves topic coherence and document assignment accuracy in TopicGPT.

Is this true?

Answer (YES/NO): NO